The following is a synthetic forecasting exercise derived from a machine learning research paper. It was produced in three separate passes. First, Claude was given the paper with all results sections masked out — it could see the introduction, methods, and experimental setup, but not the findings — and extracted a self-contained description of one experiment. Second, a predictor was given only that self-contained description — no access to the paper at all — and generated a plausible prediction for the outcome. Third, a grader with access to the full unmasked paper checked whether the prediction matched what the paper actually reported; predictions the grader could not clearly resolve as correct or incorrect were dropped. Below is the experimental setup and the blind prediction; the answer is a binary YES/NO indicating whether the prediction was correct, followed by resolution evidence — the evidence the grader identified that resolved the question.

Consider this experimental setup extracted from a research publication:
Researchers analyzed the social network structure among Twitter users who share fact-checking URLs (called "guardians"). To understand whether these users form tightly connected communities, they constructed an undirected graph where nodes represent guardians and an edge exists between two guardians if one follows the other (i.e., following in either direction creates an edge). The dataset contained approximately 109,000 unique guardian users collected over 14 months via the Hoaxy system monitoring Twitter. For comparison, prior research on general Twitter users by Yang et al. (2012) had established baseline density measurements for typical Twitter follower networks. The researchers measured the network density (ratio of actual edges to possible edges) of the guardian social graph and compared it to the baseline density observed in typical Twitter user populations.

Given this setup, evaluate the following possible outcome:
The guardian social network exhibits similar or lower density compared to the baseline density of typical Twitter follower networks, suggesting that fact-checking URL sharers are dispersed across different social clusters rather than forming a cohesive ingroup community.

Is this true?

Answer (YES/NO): NO